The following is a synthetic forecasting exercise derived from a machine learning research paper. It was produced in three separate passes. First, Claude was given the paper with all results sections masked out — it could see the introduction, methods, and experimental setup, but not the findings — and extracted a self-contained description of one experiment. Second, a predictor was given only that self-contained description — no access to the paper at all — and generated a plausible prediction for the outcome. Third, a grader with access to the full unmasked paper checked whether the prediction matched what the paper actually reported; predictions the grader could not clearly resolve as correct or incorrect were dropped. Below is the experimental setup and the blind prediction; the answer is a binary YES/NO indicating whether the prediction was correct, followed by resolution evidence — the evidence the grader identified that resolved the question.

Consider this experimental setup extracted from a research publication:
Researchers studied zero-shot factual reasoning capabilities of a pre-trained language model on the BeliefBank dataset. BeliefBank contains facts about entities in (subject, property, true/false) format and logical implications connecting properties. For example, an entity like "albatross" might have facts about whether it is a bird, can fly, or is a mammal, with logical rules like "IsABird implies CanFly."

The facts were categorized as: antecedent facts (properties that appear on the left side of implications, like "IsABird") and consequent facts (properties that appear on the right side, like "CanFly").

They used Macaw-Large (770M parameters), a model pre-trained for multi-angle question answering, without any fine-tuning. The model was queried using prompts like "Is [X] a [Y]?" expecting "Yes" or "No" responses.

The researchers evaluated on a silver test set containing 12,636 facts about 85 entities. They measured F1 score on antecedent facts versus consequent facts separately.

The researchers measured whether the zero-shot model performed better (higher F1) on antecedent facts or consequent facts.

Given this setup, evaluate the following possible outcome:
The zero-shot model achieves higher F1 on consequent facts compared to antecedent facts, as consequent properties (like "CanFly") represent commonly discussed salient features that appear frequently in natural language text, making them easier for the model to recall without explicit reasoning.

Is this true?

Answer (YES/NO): YES